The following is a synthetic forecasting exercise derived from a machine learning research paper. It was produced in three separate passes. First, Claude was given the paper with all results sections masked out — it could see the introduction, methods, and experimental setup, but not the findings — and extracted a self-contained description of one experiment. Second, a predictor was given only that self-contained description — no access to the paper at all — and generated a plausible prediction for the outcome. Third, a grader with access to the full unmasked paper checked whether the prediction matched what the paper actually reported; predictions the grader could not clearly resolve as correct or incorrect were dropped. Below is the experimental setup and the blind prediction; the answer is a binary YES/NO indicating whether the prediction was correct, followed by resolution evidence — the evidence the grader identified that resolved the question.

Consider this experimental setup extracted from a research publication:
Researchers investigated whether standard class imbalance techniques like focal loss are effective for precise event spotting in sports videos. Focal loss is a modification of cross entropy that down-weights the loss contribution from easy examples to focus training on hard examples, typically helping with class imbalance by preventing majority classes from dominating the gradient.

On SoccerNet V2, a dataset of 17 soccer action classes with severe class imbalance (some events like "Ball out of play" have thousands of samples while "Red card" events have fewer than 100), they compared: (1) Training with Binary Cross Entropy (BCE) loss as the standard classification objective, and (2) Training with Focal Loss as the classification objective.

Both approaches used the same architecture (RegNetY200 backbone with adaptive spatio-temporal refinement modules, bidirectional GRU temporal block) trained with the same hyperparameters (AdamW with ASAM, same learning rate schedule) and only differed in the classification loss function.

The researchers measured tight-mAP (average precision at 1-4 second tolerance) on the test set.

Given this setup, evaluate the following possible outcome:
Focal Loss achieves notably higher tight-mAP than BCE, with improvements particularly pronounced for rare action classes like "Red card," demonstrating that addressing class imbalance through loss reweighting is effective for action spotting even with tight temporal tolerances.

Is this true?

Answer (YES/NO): NO